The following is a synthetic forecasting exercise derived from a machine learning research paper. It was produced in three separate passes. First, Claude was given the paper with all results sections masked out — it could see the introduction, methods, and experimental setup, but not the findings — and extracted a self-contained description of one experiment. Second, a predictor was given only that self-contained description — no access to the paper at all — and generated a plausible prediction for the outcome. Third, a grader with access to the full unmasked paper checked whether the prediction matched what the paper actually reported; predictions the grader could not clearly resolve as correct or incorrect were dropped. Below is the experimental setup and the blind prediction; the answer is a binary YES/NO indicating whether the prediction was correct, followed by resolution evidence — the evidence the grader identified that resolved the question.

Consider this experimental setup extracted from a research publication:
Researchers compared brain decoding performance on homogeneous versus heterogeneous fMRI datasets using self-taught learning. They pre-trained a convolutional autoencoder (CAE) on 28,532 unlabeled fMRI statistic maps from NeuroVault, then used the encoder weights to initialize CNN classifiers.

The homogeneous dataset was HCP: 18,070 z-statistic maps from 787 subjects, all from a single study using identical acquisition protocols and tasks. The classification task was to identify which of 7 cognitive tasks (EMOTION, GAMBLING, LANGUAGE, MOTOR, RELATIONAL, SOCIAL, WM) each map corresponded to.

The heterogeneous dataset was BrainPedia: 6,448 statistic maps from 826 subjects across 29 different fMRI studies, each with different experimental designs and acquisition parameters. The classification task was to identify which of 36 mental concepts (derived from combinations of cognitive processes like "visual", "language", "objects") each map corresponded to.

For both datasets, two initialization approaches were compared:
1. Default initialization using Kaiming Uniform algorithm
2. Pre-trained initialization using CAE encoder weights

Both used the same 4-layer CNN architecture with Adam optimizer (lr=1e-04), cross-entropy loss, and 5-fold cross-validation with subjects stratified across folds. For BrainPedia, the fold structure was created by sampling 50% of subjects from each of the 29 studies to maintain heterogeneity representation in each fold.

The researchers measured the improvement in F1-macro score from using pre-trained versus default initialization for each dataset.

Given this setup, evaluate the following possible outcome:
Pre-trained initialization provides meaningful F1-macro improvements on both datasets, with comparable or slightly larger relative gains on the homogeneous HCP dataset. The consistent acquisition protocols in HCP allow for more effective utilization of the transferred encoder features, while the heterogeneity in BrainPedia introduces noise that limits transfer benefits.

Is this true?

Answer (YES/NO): NO